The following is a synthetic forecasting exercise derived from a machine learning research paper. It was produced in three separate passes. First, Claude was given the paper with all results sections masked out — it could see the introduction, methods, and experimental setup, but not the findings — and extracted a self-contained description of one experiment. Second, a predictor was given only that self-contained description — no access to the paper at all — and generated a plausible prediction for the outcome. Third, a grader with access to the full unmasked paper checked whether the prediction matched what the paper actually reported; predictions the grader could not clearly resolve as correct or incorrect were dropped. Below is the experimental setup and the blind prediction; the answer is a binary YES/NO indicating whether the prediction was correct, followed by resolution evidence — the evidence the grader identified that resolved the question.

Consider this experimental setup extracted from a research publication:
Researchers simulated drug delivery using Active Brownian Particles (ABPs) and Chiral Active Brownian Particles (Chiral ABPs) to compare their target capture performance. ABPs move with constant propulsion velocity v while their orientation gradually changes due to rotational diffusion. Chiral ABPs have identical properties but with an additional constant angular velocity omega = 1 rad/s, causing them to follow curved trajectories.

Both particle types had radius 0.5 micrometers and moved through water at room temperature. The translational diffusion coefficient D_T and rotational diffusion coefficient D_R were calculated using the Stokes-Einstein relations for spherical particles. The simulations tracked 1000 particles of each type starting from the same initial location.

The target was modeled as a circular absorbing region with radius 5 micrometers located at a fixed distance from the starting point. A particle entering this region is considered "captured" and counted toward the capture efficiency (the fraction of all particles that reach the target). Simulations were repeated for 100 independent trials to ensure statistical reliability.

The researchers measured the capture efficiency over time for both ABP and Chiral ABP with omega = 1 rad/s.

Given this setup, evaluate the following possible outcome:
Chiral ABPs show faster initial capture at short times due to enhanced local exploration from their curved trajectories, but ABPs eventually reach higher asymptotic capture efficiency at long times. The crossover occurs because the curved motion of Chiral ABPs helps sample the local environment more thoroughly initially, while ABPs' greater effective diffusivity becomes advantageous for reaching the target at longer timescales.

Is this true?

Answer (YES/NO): NO